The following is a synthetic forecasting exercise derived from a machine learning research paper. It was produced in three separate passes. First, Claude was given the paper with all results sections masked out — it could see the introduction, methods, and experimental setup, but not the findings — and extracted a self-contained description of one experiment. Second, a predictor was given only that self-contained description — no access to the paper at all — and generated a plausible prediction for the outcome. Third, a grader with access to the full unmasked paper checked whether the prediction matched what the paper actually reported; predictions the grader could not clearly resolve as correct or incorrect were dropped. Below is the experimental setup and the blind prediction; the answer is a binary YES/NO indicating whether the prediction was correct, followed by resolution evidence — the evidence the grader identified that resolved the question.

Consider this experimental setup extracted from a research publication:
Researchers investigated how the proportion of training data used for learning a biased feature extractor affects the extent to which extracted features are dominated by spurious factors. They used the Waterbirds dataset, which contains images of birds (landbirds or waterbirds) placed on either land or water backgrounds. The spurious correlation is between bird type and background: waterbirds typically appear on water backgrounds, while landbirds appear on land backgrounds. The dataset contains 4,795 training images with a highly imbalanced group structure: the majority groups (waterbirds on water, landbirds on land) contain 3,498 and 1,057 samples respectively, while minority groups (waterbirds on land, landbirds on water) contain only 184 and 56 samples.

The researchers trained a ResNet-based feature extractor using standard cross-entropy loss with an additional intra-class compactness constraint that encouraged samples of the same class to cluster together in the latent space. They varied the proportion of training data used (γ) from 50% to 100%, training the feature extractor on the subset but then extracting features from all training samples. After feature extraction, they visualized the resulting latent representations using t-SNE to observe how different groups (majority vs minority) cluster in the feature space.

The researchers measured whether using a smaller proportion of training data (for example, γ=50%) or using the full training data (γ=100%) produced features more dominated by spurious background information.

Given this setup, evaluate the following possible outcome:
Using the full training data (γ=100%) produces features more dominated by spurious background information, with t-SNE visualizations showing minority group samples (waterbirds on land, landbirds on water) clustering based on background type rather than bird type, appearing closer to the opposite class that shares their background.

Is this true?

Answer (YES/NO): NO